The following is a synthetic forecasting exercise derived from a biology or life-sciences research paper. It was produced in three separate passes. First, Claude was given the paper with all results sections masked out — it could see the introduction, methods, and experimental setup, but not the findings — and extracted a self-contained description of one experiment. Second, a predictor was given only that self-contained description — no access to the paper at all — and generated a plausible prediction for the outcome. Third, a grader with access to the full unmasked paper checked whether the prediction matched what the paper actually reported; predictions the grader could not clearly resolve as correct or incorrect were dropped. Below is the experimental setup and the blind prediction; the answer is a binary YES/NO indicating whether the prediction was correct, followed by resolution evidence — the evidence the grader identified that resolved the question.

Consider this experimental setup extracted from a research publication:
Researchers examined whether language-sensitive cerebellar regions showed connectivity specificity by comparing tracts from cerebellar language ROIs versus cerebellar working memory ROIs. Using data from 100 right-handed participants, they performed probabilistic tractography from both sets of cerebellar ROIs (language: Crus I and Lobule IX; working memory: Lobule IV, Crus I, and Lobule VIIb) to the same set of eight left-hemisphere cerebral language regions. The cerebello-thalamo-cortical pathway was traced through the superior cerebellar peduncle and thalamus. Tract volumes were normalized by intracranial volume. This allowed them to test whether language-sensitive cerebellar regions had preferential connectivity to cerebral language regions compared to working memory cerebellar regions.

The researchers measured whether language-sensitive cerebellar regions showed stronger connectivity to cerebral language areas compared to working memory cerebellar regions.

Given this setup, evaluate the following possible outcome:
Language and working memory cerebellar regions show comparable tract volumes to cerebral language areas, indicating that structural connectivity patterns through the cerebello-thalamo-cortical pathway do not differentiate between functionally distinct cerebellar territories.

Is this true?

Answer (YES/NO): NO